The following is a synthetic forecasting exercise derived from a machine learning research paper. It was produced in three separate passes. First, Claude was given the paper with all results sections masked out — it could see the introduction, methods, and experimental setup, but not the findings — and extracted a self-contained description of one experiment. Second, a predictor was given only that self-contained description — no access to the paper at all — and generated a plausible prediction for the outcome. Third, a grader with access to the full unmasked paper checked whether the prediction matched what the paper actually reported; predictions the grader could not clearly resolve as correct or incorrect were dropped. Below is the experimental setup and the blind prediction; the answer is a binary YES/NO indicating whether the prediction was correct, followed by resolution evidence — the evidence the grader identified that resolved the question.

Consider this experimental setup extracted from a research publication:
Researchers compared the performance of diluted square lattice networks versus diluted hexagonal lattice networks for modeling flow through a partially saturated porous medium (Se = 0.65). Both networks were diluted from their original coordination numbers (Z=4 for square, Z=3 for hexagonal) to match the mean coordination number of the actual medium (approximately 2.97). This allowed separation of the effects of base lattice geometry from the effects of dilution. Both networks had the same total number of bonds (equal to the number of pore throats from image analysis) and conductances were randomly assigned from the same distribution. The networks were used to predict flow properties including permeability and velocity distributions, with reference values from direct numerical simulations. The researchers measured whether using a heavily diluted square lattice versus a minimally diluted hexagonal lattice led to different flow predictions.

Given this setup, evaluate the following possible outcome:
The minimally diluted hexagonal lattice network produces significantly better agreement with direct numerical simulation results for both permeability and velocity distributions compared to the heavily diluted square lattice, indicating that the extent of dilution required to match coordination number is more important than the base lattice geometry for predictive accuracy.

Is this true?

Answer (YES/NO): NO